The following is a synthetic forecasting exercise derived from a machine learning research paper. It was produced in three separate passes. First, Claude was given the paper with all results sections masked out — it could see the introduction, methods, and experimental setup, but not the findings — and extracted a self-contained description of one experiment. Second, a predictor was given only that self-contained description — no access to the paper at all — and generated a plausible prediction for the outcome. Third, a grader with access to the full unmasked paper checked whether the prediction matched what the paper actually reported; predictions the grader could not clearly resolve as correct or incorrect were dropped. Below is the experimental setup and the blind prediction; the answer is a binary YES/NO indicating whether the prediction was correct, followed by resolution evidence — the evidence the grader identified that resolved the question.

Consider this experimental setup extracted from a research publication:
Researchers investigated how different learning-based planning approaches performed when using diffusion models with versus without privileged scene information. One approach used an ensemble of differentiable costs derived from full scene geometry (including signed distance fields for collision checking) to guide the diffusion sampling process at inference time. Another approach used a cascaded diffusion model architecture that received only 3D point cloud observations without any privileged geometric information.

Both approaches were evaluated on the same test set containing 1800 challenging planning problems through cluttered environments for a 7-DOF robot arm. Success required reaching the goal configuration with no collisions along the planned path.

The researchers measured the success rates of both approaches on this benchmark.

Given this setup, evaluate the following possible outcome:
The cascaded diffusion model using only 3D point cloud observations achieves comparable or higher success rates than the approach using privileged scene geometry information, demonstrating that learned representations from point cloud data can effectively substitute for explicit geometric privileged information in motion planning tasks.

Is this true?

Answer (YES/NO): YES